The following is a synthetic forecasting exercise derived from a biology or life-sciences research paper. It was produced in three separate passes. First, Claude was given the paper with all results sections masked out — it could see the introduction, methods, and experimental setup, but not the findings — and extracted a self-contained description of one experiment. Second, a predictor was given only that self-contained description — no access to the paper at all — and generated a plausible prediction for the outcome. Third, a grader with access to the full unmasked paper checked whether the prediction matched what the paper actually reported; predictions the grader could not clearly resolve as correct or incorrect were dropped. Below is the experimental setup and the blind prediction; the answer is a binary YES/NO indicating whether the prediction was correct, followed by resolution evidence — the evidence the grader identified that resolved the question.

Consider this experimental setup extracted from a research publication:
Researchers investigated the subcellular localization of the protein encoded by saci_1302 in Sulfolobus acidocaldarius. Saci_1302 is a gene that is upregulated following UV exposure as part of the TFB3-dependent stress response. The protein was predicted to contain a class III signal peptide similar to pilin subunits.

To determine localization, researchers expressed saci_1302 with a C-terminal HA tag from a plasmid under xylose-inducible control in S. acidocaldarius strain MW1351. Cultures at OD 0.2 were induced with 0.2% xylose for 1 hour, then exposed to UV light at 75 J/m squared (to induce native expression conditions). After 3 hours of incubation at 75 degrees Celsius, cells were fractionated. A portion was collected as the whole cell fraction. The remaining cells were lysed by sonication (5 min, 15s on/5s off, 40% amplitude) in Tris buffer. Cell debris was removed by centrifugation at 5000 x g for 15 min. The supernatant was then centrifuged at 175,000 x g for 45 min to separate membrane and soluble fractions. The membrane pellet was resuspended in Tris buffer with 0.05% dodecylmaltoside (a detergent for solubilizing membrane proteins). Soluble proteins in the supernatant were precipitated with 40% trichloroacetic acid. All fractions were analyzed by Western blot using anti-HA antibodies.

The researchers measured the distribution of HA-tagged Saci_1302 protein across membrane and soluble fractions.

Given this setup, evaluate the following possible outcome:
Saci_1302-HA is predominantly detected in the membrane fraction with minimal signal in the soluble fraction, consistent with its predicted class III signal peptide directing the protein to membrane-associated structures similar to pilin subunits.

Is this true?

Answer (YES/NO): YES